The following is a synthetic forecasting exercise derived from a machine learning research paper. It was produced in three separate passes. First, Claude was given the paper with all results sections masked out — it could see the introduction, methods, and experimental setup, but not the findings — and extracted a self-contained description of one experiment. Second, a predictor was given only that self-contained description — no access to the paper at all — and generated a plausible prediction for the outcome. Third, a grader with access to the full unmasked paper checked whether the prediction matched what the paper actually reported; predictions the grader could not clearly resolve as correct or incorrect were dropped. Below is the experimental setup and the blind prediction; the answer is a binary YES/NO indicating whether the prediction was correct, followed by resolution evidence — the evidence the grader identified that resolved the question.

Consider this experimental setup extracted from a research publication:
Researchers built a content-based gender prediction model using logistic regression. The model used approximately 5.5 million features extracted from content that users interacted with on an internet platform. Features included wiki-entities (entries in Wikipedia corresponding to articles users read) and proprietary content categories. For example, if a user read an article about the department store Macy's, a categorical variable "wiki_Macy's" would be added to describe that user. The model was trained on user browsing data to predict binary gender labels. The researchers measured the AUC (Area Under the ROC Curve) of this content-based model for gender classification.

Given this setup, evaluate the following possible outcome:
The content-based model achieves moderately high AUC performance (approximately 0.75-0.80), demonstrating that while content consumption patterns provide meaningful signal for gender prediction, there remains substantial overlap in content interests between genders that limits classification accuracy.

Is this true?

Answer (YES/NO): YES